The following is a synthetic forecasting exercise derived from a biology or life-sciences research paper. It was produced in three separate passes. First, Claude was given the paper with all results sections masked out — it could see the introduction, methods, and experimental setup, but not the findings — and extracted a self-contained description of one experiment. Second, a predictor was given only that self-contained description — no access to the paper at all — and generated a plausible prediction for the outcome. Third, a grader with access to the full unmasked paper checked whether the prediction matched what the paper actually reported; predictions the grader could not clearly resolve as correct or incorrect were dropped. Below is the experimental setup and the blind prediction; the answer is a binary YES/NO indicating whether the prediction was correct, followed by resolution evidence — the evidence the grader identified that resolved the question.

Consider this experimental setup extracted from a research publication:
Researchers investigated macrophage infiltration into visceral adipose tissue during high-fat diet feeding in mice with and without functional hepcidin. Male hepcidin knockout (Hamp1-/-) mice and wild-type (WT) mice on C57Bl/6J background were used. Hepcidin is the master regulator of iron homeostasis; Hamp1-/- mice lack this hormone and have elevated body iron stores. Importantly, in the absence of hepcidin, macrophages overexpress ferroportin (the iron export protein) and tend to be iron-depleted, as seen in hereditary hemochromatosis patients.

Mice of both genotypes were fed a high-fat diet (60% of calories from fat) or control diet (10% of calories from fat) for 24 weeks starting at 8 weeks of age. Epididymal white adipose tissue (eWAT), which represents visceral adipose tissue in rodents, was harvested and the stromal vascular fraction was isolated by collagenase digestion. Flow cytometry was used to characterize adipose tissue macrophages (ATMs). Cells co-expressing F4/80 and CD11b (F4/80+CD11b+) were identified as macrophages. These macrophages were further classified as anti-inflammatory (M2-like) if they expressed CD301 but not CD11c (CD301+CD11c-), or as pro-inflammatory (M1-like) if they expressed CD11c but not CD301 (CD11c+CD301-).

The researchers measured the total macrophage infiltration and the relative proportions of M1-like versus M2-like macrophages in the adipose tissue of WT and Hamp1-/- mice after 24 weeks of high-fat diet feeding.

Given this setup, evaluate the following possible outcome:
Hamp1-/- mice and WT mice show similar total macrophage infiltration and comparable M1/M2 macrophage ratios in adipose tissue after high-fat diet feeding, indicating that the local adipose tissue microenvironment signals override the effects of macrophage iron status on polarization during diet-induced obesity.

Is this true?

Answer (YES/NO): NO